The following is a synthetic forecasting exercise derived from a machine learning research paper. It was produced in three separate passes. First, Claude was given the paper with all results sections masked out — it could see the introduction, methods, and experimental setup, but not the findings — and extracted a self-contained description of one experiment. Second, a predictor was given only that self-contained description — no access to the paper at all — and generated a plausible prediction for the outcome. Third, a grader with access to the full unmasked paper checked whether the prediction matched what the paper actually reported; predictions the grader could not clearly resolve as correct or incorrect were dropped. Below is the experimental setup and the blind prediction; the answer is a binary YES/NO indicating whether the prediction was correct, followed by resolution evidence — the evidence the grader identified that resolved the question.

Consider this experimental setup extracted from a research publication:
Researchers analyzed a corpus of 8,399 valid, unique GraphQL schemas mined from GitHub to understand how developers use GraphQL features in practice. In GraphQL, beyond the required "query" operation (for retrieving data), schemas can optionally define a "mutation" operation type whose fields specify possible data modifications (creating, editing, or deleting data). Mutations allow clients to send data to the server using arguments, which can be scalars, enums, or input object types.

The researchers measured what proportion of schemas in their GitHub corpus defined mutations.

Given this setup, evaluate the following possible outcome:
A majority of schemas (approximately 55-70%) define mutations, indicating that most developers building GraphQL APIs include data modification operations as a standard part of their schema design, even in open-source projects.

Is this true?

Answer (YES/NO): YES